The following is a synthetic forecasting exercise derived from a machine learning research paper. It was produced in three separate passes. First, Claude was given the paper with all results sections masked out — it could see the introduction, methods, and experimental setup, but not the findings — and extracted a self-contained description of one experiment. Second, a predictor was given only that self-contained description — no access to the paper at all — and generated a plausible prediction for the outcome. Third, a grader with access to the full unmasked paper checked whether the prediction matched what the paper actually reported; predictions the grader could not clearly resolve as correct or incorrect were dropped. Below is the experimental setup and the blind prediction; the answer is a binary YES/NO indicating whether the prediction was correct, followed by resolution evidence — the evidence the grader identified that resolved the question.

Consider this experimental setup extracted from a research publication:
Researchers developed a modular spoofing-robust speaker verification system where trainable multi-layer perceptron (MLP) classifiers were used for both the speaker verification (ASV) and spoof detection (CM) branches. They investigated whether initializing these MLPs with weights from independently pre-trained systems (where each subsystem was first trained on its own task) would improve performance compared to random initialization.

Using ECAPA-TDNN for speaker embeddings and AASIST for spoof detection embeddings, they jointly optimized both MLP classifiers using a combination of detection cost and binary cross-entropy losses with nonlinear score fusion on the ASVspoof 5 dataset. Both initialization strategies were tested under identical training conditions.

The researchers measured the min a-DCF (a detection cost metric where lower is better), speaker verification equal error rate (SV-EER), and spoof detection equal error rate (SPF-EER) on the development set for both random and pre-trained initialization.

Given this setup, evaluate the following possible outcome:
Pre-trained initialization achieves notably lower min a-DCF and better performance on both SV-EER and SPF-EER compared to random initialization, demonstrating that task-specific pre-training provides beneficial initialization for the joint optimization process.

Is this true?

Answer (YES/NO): NO